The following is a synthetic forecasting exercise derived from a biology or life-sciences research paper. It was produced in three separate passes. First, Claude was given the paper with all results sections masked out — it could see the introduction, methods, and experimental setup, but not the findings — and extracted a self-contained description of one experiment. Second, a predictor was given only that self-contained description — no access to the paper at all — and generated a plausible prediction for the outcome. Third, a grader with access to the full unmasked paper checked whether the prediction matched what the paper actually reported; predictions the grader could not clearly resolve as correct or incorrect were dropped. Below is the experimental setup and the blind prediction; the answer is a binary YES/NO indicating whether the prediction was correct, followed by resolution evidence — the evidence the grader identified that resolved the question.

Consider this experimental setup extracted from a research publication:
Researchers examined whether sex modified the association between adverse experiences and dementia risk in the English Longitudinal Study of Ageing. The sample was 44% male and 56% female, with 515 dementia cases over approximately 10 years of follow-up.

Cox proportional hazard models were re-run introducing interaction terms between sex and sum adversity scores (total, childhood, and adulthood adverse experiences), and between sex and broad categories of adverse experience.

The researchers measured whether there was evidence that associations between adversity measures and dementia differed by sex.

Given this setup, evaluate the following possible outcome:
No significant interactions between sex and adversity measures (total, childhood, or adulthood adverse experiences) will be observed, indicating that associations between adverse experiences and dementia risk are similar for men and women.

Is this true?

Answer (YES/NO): YES